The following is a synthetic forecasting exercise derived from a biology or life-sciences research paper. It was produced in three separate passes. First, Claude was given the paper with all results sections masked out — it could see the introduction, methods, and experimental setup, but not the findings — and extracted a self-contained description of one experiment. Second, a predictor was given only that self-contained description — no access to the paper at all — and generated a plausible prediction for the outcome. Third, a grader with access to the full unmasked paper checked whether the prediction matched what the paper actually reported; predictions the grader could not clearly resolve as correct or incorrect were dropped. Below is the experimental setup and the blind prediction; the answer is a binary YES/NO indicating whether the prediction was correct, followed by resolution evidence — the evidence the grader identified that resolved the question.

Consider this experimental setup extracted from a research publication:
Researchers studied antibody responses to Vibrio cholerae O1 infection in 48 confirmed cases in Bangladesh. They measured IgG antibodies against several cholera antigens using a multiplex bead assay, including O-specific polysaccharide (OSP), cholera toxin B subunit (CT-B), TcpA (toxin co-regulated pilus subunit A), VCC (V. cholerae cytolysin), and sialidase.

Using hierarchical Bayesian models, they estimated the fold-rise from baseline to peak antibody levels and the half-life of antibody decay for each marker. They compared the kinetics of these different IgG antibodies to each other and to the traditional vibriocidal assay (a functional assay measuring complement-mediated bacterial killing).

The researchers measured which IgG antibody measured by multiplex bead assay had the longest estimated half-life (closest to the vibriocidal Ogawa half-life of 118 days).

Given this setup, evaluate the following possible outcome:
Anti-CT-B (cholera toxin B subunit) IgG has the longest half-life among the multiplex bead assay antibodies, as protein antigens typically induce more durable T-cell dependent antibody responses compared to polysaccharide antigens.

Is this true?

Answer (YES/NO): NO